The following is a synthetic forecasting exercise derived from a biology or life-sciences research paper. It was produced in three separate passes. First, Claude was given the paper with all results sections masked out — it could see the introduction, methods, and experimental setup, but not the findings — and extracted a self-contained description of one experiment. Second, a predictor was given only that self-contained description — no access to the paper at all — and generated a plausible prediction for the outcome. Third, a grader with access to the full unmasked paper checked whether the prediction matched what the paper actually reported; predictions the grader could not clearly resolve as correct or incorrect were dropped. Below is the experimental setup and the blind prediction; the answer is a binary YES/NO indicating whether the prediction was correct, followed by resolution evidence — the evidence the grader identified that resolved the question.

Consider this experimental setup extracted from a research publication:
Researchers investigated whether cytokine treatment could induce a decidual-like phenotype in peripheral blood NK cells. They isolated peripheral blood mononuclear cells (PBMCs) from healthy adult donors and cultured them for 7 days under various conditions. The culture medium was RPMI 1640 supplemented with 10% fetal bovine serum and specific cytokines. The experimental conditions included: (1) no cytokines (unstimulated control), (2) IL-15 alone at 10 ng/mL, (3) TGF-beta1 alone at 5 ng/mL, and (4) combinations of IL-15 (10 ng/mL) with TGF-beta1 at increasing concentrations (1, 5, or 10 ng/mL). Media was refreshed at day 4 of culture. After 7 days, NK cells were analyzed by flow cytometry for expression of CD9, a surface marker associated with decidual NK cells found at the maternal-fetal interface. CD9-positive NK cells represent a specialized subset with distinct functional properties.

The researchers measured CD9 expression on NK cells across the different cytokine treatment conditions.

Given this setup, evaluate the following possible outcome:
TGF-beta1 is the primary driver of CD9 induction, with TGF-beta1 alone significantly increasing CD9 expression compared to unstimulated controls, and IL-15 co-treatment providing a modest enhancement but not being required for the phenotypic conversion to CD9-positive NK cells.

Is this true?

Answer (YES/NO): NO